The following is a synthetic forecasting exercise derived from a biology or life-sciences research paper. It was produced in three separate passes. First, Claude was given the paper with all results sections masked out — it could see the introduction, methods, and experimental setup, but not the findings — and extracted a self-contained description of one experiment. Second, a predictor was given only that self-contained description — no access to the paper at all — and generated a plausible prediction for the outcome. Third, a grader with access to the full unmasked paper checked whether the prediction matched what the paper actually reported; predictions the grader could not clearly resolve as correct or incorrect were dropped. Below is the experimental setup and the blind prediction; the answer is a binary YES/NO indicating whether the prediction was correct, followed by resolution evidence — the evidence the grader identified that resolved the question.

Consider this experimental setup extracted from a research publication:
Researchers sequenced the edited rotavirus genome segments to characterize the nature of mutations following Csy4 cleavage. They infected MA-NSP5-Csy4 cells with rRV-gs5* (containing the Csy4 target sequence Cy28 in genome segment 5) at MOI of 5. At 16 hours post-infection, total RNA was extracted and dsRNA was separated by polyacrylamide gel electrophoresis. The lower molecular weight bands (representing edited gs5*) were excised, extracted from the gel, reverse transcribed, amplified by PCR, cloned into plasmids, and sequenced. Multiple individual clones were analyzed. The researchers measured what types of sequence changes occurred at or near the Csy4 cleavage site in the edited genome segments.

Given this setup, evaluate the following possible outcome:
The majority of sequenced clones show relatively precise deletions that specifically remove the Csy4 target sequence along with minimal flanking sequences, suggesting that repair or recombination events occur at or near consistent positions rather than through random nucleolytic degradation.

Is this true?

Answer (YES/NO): NO